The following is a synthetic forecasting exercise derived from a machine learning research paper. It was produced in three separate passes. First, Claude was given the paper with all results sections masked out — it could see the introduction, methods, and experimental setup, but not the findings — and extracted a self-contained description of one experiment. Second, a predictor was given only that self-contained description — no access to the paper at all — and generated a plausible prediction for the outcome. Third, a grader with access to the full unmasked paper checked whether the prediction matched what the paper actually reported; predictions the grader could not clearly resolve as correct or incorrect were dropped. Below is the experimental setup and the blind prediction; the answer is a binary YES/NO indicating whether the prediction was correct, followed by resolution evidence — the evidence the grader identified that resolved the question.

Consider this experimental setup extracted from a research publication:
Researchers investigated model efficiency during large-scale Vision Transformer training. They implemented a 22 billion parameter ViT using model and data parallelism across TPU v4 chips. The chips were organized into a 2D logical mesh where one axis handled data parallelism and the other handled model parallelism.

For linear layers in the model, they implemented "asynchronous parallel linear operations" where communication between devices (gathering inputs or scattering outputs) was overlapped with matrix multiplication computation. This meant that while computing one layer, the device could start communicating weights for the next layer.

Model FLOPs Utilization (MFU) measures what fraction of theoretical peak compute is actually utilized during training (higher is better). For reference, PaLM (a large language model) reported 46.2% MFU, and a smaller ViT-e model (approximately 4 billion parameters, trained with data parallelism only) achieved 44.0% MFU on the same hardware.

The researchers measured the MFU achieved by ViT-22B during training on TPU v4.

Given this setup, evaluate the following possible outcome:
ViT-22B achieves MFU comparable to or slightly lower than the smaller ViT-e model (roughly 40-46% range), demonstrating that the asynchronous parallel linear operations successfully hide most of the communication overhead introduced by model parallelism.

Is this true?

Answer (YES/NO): NO